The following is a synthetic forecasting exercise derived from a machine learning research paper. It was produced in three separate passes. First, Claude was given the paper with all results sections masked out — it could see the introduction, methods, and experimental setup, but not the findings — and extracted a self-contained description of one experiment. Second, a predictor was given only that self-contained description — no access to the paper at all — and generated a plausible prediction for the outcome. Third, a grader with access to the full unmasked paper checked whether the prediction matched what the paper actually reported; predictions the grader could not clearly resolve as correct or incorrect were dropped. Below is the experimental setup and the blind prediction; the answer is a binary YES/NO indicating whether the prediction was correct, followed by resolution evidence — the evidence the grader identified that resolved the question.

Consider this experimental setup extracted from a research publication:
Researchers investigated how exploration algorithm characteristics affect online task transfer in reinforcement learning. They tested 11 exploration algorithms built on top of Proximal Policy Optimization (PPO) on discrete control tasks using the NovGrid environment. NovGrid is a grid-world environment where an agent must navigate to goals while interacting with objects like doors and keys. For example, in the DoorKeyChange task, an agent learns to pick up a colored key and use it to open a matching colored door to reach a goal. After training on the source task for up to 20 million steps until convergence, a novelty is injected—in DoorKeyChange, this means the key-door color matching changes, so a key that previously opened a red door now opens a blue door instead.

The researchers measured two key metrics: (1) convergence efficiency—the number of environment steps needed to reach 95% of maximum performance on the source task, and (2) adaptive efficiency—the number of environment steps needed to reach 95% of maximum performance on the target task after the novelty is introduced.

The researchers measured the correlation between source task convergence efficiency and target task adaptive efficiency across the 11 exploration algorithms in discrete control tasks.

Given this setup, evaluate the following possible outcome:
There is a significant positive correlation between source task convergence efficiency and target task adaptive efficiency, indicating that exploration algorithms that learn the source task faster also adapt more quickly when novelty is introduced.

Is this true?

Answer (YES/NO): NO